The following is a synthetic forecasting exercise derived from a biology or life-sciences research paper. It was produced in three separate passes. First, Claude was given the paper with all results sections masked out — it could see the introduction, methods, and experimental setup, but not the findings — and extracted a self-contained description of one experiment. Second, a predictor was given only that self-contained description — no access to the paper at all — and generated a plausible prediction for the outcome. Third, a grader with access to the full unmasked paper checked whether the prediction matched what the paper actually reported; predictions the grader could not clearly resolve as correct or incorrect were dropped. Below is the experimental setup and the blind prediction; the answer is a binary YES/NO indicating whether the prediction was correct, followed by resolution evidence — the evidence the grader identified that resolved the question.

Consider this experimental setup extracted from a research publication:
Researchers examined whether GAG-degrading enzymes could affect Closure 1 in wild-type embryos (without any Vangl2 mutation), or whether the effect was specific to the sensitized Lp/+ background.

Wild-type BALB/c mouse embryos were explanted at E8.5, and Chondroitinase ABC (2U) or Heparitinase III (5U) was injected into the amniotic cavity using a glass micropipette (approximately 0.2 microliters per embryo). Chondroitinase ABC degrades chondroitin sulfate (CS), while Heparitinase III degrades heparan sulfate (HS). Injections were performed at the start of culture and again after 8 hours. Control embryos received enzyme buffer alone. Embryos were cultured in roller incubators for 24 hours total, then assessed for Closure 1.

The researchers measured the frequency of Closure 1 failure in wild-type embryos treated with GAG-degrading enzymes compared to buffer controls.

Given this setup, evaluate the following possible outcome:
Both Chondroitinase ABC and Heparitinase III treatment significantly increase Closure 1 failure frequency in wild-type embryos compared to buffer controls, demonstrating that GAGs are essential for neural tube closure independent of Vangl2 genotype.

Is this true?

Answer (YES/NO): NO